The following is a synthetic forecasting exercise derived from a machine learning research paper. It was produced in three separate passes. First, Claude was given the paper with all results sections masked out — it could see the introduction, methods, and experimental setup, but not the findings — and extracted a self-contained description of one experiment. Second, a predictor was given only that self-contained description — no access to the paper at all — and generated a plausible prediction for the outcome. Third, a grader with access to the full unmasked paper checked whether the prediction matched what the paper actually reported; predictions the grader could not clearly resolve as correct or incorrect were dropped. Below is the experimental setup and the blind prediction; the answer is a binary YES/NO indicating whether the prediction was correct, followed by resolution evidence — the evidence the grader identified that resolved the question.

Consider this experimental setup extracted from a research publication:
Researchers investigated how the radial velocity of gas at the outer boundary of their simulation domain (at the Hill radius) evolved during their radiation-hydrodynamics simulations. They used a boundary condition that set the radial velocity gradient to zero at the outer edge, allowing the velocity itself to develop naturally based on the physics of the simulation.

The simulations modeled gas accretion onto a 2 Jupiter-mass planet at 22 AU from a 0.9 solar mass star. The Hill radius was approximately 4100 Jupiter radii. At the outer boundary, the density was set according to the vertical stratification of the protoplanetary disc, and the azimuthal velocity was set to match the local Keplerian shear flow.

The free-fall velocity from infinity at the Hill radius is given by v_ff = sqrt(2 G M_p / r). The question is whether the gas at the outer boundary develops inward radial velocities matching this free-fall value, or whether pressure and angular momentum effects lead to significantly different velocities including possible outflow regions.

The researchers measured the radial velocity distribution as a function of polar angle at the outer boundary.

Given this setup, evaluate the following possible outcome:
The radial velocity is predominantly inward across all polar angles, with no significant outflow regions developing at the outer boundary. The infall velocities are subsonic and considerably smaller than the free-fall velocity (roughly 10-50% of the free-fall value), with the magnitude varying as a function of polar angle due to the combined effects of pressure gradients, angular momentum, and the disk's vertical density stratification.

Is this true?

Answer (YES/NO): NO